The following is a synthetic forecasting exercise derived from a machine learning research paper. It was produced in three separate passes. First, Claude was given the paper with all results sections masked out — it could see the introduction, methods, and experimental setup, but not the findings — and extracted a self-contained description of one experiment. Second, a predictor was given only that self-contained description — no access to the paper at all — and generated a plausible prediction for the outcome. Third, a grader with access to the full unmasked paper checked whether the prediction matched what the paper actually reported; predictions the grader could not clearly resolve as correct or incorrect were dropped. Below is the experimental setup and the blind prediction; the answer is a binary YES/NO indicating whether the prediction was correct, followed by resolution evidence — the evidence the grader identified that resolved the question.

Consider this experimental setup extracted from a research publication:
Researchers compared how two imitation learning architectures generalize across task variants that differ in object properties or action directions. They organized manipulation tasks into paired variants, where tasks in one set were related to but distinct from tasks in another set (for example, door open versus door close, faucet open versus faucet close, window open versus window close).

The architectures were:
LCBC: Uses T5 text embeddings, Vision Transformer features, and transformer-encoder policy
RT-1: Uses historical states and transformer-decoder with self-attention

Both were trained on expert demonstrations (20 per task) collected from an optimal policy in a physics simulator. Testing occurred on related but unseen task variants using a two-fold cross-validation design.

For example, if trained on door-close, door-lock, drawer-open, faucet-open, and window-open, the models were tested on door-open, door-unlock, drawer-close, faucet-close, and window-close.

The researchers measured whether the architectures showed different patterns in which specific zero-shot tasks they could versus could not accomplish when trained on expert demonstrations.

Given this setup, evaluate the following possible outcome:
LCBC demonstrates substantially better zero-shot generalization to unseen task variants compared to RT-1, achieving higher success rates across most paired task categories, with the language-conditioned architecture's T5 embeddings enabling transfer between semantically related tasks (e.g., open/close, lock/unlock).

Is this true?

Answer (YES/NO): NO